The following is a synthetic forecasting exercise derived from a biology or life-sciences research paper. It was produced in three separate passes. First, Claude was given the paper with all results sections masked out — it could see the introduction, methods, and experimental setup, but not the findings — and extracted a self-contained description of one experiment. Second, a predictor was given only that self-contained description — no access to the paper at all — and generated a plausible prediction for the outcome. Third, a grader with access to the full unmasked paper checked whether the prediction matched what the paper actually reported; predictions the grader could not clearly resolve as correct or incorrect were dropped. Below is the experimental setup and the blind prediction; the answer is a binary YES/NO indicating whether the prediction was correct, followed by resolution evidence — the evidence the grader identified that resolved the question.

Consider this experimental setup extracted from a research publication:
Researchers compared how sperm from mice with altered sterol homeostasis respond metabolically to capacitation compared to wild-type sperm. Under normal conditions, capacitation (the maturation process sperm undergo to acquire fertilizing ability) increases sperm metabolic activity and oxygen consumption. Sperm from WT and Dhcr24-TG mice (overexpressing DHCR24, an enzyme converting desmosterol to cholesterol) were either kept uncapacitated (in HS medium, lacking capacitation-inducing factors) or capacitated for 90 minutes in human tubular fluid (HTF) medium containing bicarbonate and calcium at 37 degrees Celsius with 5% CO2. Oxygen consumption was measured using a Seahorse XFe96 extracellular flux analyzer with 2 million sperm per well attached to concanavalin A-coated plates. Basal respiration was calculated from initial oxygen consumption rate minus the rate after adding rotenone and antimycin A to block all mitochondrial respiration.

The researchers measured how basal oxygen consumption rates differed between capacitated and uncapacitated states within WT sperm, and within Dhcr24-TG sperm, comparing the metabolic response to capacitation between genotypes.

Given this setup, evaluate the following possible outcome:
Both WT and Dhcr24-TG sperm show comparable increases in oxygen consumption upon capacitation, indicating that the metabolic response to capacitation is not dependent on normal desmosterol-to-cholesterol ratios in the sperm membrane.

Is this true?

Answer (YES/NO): NO